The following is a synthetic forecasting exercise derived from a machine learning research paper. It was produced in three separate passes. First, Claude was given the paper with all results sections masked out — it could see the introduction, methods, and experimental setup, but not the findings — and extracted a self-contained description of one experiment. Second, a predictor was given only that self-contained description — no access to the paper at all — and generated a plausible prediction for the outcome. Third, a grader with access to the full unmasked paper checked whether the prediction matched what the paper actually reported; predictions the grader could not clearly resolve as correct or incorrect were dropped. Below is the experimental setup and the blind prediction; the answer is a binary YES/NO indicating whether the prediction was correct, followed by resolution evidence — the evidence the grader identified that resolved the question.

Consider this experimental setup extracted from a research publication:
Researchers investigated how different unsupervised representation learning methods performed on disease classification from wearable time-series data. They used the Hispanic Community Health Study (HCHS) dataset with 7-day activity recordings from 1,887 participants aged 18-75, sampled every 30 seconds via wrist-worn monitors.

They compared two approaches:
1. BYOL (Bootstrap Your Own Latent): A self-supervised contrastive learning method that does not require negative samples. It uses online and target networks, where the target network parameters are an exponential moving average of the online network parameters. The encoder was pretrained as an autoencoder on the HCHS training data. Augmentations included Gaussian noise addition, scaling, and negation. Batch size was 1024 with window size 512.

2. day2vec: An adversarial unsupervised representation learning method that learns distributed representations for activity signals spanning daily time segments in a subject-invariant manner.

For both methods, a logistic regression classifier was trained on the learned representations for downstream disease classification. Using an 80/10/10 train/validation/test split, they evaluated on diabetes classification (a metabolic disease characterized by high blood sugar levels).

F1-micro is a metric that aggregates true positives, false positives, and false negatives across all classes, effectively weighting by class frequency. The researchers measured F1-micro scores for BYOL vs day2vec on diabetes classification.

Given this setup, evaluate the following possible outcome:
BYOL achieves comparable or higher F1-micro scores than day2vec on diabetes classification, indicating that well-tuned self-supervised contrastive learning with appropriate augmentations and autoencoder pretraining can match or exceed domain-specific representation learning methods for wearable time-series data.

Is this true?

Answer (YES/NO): YES